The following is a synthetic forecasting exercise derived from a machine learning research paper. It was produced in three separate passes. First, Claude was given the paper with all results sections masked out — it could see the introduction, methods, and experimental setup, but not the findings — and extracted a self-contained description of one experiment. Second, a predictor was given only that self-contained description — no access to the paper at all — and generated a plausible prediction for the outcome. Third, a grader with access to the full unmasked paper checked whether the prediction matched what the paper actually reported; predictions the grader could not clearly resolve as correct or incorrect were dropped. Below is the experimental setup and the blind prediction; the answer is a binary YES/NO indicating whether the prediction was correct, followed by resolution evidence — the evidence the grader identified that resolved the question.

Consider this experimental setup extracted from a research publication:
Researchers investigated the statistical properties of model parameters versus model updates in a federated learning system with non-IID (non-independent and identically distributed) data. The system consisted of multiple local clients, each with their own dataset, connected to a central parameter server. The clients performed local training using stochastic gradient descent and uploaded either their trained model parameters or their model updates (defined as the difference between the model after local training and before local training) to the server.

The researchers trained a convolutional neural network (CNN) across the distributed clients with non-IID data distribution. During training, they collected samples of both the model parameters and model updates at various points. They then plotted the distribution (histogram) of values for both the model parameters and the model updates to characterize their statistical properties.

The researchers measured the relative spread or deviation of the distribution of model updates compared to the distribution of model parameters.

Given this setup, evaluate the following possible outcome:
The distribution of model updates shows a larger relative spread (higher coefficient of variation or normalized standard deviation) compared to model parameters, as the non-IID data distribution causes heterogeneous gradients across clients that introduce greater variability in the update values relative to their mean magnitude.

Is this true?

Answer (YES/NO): NO